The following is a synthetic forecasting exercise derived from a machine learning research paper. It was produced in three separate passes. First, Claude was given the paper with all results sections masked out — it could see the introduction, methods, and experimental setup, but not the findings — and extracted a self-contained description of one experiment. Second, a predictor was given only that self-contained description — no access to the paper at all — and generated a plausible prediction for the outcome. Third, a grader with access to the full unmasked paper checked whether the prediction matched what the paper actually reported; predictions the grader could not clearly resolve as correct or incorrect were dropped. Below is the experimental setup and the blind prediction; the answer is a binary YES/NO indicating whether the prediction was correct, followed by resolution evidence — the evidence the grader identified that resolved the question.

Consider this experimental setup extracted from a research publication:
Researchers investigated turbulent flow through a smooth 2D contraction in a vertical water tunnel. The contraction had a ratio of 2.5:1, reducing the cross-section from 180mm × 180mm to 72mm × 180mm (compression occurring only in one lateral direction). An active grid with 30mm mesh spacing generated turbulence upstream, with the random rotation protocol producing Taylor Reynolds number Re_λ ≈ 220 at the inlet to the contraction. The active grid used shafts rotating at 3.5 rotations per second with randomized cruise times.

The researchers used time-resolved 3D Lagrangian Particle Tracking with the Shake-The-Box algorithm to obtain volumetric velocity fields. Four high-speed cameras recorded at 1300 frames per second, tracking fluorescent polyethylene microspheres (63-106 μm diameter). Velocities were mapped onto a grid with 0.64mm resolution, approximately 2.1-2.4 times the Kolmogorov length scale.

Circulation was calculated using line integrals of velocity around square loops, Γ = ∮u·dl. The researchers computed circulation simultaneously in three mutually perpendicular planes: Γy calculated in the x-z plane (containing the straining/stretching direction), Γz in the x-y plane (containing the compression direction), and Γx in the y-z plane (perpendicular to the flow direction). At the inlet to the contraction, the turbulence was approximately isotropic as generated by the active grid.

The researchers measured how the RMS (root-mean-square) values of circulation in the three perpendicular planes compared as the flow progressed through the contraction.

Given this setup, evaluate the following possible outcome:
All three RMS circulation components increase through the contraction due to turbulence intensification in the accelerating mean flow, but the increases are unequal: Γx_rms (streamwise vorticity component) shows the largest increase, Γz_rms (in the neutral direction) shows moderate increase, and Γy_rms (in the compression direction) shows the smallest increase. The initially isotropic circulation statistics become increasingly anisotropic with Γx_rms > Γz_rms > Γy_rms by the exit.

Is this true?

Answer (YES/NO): NO